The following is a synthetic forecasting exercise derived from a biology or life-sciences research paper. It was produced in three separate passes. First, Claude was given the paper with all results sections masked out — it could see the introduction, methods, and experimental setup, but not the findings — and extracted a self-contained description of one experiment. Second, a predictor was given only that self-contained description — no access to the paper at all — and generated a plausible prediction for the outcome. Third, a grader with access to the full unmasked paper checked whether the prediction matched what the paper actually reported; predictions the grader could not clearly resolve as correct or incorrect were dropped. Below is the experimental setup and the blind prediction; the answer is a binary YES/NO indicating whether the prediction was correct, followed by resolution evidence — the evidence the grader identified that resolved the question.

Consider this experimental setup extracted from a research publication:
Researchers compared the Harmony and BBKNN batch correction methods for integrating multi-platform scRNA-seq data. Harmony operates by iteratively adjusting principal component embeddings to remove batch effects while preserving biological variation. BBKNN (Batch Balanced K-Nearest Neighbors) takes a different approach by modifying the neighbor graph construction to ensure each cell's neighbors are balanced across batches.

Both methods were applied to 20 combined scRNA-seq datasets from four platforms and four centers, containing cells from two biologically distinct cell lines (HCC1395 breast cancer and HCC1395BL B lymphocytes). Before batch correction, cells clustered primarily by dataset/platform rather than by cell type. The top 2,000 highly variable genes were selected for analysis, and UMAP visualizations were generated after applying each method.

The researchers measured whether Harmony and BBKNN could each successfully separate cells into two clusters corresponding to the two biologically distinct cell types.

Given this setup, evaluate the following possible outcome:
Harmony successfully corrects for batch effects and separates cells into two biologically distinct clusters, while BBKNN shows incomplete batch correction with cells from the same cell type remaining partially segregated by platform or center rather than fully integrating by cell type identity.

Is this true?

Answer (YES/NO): NO